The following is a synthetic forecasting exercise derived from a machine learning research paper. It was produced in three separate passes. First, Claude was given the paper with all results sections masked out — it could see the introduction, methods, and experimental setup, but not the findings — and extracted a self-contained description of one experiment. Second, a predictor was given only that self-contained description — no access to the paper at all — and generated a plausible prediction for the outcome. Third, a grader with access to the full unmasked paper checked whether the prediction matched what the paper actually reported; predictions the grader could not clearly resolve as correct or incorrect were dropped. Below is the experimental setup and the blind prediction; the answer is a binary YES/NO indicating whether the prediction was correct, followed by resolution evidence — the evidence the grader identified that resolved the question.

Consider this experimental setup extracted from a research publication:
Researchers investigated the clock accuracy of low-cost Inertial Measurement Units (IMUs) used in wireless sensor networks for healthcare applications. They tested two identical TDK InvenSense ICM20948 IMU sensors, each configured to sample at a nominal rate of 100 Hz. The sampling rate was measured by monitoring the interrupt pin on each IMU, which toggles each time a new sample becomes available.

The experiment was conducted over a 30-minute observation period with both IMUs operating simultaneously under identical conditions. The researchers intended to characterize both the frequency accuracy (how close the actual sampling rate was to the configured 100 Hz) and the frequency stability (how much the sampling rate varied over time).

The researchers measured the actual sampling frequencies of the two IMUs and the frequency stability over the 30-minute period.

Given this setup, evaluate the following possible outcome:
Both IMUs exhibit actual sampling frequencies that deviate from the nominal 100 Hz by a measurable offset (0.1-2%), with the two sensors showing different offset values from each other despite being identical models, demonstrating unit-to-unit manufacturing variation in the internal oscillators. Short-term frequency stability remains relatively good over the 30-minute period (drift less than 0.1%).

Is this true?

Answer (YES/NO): NO